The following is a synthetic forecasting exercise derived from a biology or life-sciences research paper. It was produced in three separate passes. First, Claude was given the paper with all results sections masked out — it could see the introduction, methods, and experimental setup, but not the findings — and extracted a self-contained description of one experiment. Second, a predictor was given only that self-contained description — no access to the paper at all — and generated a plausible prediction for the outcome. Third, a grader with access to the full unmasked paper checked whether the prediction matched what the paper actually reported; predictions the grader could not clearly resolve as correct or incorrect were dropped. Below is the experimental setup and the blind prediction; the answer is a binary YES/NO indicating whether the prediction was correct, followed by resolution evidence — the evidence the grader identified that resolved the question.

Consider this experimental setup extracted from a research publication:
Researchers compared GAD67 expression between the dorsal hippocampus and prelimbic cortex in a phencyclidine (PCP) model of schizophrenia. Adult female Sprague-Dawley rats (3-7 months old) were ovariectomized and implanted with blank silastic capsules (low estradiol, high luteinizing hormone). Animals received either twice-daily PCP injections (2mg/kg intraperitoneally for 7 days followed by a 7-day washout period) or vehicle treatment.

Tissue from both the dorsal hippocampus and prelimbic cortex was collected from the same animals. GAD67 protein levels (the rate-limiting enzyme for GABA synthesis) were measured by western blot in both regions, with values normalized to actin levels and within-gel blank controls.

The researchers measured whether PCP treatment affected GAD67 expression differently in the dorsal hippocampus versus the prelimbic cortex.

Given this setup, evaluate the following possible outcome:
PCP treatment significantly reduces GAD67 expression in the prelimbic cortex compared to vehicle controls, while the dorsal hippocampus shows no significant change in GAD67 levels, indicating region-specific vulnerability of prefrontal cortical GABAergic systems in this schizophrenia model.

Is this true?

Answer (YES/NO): NO